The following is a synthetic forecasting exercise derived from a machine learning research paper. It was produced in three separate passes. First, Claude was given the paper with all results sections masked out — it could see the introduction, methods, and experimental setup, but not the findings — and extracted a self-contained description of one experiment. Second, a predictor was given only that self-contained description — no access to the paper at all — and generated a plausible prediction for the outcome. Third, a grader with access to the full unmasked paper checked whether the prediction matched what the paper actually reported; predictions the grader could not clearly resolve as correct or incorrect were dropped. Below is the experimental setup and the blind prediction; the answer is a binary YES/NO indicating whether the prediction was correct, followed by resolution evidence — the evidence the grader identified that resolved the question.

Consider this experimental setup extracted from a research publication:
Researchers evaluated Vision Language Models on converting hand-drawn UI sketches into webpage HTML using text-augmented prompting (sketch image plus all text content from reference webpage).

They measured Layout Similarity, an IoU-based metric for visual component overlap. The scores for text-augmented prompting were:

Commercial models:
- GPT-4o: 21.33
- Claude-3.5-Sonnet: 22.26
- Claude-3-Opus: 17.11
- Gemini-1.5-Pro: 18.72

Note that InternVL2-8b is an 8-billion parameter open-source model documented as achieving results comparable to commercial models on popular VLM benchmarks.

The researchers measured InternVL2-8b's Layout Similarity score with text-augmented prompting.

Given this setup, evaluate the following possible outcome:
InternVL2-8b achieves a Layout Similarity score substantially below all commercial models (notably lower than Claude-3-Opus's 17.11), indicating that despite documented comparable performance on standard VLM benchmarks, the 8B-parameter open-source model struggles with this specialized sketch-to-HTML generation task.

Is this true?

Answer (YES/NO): YES